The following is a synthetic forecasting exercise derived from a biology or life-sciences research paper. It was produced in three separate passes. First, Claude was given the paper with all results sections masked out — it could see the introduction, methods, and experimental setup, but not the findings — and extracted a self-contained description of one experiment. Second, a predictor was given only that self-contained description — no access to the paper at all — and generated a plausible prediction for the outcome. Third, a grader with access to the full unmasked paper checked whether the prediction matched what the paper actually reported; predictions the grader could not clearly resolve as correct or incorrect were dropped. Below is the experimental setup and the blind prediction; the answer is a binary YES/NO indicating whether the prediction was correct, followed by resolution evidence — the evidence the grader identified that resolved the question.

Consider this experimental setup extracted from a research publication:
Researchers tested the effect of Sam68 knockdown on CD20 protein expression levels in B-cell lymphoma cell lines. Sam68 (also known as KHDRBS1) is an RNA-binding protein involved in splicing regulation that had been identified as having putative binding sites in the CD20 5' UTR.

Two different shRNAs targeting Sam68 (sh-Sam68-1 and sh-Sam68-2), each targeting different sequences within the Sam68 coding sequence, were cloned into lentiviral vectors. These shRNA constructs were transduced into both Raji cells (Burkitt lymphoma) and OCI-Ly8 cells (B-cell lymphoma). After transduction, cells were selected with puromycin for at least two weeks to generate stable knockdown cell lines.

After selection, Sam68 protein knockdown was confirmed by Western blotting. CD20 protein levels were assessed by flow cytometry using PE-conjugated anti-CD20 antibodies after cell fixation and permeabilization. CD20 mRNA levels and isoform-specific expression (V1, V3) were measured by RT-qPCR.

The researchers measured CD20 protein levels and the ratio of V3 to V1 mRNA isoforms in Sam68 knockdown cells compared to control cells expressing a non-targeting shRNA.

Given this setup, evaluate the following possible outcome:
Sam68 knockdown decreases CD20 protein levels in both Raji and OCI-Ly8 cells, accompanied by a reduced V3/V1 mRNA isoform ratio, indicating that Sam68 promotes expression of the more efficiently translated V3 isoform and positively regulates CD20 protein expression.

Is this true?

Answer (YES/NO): NO